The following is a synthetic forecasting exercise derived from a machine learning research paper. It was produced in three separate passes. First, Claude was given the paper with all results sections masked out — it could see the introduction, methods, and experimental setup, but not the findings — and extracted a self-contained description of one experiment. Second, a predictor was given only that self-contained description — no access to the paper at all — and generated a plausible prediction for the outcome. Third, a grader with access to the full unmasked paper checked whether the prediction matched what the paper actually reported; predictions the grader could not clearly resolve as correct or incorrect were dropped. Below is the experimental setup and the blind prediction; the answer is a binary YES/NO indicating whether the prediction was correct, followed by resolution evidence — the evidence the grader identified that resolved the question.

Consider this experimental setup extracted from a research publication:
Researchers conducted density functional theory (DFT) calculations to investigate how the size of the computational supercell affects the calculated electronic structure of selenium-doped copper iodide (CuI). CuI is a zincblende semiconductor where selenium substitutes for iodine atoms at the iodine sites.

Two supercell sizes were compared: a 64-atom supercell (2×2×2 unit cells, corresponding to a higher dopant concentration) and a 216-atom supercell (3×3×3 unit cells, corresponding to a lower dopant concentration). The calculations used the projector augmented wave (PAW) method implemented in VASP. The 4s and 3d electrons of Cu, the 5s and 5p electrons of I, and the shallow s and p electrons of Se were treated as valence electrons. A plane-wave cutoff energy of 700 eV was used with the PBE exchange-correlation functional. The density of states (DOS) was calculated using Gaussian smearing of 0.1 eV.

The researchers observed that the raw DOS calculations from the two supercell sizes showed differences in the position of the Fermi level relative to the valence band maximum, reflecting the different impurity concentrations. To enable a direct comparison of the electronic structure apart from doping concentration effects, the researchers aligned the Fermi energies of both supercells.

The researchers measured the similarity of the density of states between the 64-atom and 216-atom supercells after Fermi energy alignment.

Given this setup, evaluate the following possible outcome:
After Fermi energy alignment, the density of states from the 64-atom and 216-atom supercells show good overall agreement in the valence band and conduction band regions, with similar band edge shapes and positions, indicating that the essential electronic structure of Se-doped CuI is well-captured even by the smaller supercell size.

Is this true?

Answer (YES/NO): YES